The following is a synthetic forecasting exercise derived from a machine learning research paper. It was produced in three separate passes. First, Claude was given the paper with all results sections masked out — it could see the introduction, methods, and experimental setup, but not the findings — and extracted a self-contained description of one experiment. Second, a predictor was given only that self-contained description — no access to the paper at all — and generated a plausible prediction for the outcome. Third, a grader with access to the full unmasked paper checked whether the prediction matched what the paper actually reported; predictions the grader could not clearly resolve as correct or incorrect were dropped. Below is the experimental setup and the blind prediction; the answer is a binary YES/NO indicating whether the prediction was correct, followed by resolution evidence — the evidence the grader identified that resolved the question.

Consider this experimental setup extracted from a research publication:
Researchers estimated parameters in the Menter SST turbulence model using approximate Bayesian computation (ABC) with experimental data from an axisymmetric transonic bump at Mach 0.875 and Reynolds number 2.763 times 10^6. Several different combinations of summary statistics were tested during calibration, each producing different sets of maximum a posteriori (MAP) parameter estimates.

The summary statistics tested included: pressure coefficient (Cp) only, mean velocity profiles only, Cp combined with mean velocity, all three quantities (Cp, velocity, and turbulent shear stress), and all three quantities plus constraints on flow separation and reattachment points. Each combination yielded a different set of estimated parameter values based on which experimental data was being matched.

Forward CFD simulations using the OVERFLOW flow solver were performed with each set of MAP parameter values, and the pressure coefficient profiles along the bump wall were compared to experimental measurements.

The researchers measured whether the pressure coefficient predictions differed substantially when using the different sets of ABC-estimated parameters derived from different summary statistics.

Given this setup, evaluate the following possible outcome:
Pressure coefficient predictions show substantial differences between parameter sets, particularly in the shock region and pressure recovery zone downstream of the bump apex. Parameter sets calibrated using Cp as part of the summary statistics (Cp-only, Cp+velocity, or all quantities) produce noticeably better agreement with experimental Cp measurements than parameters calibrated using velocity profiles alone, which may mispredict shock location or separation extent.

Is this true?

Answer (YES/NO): NO